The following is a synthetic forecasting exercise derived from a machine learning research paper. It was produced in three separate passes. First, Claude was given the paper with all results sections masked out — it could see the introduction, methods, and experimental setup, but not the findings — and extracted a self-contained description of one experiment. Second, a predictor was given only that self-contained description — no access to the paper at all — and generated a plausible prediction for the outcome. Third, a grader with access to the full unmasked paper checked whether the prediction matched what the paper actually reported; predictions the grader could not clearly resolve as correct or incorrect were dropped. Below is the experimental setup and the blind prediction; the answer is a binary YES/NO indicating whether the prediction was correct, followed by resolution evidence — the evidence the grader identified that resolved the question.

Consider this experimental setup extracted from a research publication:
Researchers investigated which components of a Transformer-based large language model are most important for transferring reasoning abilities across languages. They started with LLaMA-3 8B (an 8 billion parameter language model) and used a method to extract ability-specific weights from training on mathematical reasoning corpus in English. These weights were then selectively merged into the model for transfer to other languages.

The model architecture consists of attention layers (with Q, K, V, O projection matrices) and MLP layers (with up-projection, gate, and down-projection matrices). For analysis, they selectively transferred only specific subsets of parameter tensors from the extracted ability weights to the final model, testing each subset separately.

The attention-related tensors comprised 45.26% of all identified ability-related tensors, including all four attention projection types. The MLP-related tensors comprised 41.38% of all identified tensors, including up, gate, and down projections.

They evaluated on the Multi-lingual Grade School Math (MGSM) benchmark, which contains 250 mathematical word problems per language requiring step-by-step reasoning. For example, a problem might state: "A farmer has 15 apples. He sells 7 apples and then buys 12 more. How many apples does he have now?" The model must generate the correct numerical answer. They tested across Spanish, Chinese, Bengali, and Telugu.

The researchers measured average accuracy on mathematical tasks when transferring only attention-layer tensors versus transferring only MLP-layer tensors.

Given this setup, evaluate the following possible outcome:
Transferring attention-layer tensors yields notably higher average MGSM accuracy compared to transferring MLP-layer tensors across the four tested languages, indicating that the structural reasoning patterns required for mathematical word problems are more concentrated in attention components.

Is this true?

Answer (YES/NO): NO